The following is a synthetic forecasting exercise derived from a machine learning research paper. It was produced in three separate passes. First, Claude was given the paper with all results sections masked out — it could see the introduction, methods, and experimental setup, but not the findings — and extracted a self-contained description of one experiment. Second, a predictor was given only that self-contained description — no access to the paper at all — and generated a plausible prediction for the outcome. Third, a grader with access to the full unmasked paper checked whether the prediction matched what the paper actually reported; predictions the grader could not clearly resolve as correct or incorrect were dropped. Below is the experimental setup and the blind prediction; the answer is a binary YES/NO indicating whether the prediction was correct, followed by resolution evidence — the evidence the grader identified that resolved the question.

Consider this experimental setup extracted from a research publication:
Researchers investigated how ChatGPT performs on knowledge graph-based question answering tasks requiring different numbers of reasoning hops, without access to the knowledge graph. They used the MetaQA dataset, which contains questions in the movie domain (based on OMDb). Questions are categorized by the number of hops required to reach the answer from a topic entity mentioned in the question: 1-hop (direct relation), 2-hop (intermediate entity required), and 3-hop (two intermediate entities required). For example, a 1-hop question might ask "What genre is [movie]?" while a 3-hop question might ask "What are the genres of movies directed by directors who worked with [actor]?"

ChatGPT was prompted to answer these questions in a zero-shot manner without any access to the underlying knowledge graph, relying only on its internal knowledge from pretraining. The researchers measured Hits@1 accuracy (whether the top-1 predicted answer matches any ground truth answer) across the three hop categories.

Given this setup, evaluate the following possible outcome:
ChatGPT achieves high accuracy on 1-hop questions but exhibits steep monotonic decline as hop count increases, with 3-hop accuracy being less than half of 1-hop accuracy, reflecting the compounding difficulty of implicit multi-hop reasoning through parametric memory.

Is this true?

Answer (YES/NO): NO